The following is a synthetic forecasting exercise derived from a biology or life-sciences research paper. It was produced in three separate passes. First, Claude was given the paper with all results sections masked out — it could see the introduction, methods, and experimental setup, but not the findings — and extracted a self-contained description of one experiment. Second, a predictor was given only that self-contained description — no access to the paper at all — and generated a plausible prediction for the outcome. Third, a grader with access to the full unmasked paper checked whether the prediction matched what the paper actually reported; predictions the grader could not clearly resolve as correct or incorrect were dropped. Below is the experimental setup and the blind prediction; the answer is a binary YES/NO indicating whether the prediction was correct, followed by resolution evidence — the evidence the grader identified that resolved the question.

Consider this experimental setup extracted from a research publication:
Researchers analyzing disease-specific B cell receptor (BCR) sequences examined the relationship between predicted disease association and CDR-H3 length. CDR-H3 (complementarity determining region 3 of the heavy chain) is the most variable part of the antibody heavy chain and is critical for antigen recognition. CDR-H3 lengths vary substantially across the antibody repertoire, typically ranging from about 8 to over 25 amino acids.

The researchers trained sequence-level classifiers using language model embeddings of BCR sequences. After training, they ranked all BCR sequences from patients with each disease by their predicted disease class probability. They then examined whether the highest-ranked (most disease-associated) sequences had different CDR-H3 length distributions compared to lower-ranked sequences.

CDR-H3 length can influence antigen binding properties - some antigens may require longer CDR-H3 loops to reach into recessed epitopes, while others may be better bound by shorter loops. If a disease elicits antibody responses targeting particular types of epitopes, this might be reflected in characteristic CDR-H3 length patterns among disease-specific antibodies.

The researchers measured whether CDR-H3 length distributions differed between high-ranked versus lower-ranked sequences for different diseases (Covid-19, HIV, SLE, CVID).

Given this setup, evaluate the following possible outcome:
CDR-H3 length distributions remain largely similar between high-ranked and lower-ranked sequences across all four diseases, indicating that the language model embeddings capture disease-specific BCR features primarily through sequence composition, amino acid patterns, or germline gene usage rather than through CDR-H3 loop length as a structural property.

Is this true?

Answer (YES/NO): NO